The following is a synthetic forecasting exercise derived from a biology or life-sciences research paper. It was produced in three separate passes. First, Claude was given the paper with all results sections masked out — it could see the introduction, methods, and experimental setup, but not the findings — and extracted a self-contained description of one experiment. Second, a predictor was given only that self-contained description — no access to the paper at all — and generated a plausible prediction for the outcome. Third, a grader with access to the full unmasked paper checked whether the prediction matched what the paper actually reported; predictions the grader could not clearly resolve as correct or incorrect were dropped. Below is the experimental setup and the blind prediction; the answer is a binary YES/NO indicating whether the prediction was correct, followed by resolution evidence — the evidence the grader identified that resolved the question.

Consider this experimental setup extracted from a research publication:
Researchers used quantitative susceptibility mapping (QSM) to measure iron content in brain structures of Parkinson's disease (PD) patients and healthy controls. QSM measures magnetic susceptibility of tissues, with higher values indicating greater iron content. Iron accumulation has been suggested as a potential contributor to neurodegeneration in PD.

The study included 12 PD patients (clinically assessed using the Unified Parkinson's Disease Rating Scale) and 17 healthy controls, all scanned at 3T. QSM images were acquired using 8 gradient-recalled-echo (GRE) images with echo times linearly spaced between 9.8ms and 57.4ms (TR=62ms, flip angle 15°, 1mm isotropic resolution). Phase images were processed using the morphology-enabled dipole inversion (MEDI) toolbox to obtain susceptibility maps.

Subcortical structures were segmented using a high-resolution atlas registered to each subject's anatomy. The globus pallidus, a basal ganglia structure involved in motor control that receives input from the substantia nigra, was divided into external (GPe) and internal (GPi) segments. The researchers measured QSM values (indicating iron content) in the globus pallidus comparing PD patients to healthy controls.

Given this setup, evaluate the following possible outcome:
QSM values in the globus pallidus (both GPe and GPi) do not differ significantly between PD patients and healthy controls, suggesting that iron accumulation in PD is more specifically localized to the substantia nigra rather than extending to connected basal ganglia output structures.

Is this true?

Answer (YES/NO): YES